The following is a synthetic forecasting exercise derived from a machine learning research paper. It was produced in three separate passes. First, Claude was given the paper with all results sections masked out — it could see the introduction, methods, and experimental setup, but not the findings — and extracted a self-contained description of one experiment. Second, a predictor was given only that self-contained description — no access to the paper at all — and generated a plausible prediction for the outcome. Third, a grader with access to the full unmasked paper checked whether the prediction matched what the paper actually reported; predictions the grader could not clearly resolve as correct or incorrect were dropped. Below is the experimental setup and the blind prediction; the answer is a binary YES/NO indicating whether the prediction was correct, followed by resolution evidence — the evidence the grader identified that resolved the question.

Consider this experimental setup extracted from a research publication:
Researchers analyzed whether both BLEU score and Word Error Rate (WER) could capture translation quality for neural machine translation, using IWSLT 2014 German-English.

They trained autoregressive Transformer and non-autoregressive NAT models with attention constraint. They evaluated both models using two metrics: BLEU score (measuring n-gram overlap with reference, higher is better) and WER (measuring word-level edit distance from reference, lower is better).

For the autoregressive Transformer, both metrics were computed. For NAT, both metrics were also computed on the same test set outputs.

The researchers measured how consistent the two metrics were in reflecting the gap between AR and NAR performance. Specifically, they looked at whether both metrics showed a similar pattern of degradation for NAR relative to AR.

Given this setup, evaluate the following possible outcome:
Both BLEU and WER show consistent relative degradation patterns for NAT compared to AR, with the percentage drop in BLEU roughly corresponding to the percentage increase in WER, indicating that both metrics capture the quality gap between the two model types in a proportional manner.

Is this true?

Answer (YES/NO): NO